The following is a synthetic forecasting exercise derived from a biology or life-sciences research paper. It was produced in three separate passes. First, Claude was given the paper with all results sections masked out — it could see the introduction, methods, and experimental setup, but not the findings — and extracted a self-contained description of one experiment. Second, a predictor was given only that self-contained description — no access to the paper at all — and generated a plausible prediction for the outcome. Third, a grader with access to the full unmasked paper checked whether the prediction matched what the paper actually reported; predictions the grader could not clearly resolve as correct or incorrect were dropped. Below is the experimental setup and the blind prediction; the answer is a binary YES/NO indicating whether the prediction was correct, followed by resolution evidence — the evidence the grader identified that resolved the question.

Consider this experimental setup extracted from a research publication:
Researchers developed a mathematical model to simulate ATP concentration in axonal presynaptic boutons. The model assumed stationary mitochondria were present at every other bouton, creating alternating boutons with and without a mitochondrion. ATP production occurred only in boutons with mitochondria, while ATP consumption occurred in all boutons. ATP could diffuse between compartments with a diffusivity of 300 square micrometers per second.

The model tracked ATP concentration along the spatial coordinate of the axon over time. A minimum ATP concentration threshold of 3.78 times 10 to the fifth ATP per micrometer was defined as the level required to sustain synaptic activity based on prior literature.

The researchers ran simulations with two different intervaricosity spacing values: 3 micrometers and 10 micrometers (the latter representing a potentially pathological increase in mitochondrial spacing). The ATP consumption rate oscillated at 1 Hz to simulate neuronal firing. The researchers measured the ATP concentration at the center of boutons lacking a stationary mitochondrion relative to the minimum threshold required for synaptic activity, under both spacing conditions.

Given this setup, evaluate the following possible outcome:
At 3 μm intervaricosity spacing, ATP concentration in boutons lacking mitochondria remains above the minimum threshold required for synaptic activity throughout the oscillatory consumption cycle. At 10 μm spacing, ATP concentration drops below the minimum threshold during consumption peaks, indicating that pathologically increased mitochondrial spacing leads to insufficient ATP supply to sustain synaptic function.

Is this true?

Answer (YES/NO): NO